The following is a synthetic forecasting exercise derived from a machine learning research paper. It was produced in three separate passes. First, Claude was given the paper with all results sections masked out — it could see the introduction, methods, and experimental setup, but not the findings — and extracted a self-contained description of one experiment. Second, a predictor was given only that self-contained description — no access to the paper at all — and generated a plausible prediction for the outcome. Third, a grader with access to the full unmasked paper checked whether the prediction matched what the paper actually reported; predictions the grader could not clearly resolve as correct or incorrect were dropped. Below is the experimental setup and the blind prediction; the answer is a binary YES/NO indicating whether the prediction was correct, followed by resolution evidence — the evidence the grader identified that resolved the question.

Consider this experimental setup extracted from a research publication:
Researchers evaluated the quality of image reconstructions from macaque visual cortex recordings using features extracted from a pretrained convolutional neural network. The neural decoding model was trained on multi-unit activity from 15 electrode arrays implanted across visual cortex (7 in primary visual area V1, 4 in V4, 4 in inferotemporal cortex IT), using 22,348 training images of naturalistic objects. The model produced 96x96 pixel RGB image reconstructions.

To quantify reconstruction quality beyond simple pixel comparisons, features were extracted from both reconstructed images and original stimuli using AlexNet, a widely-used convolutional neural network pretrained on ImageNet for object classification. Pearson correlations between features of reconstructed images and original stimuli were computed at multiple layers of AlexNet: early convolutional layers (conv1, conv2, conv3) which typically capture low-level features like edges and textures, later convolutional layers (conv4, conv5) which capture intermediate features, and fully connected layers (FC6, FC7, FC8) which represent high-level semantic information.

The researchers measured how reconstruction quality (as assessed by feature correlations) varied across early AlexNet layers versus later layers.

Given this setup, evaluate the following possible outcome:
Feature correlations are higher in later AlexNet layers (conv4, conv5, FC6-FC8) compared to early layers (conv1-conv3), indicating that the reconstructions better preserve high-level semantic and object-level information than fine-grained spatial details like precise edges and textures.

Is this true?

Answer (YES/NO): NO